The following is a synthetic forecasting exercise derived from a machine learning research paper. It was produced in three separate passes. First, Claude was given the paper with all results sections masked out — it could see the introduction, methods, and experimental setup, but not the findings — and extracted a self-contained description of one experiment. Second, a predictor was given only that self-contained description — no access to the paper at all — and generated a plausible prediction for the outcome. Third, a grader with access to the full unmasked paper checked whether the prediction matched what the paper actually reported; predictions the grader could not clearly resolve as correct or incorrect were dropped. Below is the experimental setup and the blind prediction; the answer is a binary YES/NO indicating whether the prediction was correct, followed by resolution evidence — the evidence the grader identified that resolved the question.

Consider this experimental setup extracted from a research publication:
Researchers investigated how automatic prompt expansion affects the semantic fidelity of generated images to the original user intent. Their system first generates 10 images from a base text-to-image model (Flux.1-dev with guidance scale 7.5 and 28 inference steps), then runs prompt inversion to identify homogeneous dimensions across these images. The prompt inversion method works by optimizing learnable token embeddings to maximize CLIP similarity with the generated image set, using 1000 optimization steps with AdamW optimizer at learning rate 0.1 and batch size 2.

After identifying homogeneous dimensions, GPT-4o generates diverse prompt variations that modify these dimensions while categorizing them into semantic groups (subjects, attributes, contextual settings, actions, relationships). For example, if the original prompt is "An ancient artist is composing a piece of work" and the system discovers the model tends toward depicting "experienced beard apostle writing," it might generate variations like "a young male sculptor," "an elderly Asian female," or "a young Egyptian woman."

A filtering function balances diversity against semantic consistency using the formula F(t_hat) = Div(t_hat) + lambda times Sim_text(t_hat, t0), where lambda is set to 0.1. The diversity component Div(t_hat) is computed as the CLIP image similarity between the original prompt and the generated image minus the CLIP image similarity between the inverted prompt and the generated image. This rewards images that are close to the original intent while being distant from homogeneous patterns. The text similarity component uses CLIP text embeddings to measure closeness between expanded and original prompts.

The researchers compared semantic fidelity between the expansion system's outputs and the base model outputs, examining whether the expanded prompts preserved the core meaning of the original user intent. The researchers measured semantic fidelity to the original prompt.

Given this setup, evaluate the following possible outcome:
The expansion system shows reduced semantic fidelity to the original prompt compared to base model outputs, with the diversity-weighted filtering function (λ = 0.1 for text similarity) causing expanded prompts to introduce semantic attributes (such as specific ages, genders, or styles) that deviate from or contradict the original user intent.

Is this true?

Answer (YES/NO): NO